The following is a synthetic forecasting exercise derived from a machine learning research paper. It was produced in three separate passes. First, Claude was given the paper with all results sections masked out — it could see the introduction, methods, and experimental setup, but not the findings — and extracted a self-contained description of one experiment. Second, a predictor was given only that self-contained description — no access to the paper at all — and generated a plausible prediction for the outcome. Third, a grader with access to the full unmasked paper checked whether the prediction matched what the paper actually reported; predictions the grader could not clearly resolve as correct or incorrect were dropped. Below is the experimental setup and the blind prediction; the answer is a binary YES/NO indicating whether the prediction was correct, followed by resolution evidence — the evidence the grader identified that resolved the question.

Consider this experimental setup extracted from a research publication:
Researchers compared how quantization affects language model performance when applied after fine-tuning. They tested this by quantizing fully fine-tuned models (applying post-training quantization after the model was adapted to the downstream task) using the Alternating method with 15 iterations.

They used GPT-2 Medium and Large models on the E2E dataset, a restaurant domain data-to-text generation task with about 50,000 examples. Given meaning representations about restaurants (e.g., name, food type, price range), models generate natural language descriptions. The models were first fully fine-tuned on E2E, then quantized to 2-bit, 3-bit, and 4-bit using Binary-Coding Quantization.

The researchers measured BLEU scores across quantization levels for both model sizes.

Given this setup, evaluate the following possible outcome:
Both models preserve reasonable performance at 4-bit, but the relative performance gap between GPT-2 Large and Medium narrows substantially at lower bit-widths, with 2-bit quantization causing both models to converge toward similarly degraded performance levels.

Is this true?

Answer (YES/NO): NO